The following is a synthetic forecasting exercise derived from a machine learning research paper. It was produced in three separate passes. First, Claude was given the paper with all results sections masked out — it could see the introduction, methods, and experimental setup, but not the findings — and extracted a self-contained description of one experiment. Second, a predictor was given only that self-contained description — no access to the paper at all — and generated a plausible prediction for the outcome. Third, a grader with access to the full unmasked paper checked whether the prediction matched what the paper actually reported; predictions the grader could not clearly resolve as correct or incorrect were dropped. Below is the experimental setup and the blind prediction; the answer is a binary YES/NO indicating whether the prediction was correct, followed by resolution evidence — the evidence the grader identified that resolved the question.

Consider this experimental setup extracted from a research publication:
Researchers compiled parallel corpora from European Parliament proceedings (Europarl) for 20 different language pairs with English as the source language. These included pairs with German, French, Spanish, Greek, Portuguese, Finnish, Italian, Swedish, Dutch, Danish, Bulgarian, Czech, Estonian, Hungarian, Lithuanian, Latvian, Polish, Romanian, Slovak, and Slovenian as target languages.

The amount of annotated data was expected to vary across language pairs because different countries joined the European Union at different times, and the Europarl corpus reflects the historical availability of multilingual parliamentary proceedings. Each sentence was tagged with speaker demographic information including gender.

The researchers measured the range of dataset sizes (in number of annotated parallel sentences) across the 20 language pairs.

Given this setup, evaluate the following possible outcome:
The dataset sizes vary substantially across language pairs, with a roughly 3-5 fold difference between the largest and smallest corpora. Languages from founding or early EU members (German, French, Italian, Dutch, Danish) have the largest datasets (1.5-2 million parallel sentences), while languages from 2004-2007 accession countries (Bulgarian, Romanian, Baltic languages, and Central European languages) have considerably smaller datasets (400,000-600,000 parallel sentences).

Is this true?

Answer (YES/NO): NO